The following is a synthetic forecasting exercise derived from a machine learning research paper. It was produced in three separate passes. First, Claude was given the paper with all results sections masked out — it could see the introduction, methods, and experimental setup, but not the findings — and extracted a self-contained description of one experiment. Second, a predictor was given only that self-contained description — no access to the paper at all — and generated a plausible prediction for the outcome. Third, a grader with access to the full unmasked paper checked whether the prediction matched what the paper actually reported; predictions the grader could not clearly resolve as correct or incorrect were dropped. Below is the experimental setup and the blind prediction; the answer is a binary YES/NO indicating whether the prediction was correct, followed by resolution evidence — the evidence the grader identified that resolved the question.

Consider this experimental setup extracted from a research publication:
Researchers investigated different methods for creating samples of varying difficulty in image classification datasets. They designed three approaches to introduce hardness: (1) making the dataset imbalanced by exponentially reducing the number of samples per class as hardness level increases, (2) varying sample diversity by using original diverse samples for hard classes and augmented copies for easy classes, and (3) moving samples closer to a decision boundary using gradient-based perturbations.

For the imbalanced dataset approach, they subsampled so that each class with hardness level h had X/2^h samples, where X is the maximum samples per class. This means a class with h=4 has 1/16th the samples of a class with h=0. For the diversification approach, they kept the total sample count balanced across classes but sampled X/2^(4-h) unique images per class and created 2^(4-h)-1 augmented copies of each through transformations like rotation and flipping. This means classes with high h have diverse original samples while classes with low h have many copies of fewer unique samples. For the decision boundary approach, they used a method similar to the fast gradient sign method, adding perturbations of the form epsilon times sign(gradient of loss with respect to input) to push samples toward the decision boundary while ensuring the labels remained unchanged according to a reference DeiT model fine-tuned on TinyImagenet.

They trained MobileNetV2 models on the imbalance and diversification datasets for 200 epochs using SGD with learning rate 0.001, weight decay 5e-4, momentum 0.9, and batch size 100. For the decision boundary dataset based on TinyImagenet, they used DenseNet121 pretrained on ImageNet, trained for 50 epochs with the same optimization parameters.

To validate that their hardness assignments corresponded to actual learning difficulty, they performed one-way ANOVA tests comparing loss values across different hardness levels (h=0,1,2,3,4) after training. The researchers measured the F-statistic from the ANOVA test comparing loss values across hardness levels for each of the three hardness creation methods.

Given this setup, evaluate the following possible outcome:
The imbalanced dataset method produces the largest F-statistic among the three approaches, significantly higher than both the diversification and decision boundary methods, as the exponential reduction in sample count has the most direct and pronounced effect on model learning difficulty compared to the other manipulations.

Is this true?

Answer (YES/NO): YES